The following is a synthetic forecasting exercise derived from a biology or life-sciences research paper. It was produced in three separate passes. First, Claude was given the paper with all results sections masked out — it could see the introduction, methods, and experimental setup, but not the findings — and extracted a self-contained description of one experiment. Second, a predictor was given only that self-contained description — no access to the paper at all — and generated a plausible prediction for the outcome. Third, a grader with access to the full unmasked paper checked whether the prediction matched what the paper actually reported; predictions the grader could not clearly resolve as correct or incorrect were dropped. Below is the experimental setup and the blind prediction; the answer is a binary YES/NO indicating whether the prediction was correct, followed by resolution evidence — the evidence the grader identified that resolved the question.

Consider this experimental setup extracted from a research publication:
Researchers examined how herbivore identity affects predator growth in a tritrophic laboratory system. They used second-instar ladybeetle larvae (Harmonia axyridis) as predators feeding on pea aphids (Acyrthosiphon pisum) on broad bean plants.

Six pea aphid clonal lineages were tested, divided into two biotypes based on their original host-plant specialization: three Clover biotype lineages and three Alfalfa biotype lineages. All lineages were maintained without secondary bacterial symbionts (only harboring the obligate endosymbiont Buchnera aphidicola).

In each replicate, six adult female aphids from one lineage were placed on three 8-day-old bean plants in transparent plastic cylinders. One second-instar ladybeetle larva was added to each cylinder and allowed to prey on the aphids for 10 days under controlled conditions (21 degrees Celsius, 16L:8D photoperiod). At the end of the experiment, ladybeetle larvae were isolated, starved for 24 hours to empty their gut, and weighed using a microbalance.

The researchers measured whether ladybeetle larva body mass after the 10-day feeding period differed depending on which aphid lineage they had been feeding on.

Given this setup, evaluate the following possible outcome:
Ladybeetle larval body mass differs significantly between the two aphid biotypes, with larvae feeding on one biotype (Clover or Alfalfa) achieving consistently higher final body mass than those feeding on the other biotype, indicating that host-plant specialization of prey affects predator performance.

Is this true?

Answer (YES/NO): YES